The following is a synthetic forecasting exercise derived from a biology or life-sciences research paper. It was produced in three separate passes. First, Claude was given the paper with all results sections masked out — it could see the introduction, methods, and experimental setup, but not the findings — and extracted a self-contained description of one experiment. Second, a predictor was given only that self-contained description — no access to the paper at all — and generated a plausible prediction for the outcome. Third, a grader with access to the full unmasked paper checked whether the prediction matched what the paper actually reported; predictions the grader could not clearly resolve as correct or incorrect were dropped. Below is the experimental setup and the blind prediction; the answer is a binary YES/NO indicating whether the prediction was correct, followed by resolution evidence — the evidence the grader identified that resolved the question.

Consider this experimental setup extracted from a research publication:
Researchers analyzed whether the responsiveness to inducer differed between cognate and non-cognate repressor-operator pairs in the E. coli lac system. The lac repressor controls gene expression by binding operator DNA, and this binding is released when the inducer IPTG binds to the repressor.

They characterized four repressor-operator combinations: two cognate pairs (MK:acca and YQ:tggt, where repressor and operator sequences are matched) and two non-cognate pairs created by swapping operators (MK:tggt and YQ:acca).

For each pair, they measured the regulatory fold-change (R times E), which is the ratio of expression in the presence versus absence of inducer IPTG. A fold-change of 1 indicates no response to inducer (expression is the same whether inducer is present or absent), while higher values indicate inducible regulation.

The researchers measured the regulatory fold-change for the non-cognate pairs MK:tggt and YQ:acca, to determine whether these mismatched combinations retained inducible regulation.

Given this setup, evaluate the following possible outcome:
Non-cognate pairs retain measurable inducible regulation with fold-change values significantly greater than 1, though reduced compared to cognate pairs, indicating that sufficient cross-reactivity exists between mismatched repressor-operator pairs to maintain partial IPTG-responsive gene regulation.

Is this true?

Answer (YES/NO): NO